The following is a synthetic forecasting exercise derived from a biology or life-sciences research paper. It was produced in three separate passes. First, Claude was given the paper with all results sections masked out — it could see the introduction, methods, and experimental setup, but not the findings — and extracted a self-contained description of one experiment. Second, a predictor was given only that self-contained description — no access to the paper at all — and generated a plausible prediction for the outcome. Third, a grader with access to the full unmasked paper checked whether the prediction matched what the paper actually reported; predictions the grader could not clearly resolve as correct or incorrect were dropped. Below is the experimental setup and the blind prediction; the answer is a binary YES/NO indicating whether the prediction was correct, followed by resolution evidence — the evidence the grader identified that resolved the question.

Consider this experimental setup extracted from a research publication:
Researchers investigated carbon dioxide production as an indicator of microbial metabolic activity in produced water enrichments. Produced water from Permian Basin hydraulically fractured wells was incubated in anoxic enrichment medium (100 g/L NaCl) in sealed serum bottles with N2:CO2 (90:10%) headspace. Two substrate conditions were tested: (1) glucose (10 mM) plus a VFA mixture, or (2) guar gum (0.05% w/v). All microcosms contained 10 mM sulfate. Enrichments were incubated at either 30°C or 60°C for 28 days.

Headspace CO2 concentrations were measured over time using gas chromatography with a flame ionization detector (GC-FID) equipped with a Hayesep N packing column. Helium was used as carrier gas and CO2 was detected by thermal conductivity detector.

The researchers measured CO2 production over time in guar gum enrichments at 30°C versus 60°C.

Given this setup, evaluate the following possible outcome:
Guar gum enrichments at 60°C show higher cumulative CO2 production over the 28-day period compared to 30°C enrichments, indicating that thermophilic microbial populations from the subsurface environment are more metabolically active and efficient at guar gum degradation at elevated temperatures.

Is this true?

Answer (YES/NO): NO